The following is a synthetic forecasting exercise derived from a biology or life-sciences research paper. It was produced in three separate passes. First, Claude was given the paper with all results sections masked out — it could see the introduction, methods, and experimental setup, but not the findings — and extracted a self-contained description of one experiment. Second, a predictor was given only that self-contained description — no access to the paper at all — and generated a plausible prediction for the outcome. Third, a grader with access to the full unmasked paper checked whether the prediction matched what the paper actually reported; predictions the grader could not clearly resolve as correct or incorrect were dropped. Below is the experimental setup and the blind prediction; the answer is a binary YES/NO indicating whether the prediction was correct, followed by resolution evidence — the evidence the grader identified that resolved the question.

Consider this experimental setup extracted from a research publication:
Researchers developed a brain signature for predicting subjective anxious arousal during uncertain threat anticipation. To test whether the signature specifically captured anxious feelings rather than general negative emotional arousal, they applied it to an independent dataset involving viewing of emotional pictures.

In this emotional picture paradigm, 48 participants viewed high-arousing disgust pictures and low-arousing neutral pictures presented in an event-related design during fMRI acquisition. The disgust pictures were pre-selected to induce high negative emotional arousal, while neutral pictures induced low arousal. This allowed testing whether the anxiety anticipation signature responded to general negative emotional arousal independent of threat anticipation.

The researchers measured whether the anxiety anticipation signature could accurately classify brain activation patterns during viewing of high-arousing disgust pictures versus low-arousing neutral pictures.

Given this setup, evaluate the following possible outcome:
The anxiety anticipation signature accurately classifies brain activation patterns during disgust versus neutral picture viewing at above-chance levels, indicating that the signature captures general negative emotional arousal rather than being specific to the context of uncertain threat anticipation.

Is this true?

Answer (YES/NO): NO